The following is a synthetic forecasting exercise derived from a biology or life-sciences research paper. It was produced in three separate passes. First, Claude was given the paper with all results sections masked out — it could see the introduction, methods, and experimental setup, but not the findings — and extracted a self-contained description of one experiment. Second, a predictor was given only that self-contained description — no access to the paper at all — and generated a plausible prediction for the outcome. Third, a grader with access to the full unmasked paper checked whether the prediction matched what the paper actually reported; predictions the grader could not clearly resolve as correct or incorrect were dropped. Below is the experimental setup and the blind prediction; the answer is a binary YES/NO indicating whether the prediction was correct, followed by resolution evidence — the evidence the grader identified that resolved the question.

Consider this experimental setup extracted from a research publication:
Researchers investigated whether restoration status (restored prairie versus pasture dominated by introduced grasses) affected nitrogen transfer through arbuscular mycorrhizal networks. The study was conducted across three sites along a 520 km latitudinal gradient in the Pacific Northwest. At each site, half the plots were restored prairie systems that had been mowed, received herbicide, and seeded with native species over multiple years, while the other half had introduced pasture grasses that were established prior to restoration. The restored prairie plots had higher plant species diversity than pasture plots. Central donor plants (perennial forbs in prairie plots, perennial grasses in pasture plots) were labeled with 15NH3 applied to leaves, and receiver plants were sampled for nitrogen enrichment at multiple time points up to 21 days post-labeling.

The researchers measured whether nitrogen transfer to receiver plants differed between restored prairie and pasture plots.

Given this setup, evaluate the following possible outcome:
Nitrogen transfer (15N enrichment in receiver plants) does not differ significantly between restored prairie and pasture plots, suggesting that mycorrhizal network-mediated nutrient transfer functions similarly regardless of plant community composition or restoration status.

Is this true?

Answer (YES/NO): YES